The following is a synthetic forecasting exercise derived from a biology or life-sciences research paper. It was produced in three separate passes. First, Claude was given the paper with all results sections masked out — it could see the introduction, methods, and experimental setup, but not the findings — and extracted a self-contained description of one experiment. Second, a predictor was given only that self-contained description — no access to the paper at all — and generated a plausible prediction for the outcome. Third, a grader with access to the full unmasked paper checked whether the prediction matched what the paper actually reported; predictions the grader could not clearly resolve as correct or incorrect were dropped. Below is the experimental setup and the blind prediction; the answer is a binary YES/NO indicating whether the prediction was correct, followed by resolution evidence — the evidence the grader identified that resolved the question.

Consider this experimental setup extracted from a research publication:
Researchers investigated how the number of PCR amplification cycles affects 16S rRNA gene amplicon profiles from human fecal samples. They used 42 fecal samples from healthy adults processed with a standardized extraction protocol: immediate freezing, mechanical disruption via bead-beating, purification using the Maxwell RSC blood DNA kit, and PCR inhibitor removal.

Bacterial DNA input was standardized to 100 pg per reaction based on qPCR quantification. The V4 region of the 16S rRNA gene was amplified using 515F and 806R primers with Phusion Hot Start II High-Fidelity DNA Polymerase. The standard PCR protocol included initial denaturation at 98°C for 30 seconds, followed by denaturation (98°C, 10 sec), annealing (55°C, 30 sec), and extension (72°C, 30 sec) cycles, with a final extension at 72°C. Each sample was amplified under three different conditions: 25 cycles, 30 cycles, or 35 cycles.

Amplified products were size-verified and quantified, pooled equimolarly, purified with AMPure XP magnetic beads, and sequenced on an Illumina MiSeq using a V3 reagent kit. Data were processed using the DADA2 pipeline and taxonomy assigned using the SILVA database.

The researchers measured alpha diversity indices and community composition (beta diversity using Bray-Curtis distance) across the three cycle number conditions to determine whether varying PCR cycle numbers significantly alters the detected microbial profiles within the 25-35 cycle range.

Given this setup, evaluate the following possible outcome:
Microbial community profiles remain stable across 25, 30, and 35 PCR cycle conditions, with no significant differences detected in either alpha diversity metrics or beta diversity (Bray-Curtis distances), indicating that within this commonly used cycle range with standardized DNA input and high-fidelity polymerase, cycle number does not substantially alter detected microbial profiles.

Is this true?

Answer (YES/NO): YES